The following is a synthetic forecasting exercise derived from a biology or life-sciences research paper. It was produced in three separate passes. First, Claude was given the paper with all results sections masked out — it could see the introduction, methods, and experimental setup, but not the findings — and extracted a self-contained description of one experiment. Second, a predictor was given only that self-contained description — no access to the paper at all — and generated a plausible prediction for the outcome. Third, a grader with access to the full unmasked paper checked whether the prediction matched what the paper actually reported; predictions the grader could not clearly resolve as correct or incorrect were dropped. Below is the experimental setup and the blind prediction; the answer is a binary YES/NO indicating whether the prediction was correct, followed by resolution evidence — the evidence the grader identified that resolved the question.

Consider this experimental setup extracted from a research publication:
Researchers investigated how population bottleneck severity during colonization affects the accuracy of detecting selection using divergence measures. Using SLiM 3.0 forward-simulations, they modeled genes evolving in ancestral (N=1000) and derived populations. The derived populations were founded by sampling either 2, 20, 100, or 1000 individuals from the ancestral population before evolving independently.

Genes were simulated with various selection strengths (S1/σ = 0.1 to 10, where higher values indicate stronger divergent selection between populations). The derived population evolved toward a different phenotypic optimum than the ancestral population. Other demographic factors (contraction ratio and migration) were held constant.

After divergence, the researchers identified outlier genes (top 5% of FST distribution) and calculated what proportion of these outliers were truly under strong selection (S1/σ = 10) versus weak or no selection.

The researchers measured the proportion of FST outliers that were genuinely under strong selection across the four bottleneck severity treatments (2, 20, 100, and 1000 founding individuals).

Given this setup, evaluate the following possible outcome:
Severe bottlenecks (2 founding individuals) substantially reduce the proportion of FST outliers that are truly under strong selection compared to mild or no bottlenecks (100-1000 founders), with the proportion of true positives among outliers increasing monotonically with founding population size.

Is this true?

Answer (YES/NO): NO